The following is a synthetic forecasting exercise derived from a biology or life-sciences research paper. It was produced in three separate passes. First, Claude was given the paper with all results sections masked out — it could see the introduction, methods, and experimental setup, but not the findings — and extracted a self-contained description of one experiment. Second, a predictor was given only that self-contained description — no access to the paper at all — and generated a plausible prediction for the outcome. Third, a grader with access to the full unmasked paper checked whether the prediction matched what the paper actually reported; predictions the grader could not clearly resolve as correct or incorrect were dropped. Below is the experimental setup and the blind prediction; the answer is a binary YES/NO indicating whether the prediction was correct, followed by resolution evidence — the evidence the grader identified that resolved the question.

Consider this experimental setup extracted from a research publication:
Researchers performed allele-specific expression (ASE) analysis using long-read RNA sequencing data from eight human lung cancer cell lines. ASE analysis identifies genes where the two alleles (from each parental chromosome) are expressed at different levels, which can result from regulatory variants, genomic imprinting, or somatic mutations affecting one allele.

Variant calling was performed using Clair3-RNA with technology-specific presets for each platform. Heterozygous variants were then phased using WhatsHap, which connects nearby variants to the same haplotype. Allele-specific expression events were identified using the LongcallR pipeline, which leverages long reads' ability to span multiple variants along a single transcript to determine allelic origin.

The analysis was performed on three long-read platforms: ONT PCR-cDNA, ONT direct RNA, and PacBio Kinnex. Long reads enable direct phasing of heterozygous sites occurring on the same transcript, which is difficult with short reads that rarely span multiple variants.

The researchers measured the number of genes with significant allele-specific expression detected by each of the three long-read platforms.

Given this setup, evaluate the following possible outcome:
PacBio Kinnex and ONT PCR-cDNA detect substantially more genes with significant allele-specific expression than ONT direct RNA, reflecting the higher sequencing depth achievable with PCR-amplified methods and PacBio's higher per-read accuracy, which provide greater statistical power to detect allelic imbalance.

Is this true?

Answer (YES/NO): NO